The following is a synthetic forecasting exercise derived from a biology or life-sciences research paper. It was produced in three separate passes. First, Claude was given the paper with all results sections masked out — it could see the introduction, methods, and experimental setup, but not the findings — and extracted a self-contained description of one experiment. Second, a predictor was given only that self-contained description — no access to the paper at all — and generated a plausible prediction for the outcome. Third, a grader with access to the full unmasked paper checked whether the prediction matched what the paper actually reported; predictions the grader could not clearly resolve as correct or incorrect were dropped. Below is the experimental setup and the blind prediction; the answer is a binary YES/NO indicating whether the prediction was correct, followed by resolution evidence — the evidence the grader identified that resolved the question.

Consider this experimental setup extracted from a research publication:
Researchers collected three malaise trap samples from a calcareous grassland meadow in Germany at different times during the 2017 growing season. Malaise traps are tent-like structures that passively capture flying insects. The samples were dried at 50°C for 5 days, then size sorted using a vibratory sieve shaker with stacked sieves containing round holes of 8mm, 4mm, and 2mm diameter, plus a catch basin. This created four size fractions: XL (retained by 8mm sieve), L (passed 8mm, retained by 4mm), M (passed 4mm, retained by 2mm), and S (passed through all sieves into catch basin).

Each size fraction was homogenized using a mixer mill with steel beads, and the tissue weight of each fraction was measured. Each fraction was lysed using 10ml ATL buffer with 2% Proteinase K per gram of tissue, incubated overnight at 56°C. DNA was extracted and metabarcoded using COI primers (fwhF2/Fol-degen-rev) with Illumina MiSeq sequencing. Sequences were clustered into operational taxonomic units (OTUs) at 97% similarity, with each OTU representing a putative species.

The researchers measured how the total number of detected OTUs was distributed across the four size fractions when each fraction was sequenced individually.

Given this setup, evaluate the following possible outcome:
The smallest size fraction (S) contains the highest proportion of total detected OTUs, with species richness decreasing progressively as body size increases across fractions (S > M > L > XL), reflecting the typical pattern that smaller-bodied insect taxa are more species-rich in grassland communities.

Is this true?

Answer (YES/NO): YES